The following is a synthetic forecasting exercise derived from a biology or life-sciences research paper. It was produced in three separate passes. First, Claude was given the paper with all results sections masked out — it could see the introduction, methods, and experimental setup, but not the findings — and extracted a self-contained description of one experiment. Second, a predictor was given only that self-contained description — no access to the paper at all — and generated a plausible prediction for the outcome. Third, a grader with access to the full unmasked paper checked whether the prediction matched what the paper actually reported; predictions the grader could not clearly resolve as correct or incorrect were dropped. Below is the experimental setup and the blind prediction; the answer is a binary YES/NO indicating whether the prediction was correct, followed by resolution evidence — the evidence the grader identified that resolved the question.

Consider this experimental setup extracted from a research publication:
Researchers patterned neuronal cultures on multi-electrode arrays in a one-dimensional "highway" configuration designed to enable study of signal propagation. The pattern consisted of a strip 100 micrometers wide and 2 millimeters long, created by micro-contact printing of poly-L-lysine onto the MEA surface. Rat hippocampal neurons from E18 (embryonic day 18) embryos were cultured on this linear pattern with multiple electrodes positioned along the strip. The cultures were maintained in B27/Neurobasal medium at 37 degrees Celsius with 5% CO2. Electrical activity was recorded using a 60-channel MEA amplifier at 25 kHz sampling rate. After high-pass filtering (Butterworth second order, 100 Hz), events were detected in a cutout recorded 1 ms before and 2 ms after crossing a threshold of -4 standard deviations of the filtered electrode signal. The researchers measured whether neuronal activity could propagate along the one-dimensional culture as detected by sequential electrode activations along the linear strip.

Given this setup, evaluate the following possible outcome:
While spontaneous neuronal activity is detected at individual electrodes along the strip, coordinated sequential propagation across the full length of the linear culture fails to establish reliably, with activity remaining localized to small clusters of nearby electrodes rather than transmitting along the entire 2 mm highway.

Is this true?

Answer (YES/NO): NO